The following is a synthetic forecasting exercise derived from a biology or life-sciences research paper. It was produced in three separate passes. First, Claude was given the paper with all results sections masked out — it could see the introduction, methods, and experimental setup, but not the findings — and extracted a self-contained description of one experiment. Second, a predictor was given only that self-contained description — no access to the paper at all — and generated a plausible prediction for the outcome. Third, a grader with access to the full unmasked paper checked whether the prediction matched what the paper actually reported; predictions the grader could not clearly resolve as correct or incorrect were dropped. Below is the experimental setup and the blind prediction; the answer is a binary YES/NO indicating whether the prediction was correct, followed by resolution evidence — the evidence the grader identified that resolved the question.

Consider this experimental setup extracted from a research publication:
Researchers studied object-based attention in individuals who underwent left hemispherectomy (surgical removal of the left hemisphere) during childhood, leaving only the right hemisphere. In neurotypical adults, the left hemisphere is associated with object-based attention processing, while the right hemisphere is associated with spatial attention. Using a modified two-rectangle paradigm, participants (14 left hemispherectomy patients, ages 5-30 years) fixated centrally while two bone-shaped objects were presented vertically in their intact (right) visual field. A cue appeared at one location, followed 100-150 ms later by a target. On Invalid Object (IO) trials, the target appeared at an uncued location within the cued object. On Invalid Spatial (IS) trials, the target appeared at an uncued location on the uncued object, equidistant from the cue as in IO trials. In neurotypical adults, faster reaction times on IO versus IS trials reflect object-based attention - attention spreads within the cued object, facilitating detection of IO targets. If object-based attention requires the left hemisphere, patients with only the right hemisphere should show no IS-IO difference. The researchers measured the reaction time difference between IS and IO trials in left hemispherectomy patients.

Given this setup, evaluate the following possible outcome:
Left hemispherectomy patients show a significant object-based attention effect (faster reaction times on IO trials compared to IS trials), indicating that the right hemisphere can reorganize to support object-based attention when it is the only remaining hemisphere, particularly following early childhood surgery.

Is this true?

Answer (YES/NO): YES